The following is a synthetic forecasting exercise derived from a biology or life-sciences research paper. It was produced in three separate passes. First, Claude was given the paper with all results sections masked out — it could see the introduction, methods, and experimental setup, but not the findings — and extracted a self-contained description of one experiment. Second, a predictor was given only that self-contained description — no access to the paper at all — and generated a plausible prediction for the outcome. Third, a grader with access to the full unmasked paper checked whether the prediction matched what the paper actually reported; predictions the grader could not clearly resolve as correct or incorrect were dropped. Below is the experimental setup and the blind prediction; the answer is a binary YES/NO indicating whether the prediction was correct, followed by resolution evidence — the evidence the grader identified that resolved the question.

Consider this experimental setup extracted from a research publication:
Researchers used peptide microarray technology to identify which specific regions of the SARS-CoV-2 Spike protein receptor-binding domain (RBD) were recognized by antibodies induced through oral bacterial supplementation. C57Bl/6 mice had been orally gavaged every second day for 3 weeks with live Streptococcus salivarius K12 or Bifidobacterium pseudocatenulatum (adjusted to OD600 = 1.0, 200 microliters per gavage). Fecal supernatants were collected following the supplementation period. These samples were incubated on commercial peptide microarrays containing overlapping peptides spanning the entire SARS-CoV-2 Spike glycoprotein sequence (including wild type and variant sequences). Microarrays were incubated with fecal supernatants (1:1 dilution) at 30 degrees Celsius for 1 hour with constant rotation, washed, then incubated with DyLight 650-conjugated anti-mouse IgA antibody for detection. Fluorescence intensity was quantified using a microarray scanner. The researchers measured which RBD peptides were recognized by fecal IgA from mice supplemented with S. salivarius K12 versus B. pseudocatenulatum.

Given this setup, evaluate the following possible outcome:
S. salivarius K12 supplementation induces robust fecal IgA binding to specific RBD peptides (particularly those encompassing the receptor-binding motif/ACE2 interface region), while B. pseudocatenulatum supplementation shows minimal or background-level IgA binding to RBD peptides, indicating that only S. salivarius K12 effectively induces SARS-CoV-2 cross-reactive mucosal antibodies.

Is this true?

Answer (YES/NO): NO